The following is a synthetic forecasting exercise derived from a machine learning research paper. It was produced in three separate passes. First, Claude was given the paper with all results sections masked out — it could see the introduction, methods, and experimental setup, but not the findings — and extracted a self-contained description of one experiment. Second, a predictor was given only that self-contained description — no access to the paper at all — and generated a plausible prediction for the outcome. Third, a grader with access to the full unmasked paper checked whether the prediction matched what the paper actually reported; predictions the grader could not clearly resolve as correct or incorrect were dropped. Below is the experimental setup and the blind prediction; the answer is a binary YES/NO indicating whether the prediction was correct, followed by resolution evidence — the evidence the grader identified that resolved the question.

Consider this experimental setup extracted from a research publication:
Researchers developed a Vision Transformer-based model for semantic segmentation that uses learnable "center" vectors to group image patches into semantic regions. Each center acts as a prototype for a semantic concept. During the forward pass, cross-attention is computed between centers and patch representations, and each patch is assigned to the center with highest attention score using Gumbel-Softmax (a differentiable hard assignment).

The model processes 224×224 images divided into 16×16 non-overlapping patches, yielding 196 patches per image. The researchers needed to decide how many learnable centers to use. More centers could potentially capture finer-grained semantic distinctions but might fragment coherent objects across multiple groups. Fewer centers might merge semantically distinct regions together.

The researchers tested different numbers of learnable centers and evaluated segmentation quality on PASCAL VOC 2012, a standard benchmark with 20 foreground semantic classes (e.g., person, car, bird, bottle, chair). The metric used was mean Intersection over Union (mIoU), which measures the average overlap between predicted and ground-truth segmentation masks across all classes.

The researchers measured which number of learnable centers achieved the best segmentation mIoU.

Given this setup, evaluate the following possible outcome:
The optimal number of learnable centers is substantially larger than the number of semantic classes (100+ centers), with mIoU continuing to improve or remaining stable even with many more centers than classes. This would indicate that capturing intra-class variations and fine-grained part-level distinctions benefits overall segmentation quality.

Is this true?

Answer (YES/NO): NO